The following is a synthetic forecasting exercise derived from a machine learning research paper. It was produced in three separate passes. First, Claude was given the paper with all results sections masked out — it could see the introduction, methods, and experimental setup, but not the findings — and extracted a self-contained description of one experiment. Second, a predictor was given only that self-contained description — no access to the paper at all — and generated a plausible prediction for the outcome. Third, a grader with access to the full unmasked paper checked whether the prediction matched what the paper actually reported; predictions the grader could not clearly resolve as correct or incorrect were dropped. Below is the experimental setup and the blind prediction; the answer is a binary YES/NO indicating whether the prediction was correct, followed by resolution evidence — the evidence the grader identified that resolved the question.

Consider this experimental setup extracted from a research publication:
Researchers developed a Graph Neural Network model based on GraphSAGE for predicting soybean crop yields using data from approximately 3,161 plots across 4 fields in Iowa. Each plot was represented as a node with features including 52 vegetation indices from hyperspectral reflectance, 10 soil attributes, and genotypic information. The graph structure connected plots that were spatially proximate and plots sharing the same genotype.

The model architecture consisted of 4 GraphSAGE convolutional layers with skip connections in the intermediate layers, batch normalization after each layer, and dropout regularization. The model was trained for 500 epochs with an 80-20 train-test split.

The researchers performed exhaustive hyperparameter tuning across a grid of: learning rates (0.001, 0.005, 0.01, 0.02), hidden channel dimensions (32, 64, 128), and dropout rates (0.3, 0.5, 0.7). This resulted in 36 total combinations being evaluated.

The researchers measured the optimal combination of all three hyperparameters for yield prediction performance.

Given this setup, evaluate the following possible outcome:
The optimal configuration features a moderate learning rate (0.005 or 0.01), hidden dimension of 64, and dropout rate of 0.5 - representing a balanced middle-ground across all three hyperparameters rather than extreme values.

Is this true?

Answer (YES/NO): NO